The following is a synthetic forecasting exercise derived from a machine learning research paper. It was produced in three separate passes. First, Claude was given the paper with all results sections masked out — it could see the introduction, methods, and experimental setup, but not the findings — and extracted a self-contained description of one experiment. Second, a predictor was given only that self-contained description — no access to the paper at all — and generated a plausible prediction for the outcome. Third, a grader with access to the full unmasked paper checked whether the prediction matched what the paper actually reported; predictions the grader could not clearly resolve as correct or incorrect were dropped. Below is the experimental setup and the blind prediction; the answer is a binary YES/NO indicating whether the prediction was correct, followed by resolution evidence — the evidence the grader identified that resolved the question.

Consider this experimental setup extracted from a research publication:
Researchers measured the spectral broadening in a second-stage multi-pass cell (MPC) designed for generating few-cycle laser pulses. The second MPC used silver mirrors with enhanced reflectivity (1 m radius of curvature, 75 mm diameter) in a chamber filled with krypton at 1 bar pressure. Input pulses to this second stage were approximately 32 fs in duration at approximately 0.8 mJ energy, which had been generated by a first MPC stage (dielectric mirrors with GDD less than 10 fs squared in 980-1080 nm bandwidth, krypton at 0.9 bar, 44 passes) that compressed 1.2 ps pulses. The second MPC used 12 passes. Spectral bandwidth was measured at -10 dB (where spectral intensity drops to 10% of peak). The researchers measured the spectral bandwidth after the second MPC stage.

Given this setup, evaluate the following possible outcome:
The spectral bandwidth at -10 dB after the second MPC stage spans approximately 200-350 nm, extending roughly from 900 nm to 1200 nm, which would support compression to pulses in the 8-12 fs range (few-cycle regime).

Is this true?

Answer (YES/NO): NO